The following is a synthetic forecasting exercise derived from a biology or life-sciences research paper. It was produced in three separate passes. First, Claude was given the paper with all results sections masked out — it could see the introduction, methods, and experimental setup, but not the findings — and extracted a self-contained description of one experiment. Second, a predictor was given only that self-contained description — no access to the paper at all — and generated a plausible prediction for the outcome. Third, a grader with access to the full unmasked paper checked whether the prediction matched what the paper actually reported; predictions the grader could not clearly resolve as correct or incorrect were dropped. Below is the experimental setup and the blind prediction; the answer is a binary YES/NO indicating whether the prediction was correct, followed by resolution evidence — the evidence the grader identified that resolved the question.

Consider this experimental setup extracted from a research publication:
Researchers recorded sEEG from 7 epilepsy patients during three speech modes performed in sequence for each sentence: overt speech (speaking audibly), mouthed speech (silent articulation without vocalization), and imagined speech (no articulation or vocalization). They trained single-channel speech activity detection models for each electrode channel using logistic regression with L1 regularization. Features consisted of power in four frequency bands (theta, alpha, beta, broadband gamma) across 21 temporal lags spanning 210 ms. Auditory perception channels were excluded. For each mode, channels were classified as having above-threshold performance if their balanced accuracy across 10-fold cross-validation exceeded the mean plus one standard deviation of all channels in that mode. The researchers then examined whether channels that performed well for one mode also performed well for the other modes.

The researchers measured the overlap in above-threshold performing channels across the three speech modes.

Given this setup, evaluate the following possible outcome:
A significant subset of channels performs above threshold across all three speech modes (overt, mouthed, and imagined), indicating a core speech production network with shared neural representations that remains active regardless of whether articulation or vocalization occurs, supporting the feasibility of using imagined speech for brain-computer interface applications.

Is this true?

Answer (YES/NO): YES